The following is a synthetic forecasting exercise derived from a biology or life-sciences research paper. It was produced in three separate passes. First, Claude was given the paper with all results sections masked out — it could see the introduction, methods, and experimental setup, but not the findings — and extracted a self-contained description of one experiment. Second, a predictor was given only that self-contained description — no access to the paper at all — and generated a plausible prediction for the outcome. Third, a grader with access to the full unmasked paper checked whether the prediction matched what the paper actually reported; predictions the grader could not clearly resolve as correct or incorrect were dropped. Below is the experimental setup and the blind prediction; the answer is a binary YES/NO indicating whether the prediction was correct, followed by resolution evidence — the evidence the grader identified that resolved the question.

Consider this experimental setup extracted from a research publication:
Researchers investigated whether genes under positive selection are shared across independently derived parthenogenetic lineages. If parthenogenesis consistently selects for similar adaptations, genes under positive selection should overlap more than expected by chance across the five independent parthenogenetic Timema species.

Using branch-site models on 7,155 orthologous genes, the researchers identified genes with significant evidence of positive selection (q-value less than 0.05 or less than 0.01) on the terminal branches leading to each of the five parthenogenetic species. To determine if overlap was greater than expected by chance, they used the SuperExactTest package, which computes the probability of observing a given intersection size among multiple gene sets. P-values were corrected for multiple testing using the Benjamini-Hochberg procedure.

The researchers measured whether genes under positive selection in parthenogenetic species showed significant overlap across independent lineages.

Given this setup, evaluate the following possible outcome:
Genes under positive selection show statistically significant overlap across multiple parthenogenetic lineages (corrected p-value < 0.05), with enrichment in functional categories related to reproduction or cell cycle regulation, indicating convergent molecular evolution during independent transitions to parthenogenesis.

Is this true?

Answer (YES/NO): NO